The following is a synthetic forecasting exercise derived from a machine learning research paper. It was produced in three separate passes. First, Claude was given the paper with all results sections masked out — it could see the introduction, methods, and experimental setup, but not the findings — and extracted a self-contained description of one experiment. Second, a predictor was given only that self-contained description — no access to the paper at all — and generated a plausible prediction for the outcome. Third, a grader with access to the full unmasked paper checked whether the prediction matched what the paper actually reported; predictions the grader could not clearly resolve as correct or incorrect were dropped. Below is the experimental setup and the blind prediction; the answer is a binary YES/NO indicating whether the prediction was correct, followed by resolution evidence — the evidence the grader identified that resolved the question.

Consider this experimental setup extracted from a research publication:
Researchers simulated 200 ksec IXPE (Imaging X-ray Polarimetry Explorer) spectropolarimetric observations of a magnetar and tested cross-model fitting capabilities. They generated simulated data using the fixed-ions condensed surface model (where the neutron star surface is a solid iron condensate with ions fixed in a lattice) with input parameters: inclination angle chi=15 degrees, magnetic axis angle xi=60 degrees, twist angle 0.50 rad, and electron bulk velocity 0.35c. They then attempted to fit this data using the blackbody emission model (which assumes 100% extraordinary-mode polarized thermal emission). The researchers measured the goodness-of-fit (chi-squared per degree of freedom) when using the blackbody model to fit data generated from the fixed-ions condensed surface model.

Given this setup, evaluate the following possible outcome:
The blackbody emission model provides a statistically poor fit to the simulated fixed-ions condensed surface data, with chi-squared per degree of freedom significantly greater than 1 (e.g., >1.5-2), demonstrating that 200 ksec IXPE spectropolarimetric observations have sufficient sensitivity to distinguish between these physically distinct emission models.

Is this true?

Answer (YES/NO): YES